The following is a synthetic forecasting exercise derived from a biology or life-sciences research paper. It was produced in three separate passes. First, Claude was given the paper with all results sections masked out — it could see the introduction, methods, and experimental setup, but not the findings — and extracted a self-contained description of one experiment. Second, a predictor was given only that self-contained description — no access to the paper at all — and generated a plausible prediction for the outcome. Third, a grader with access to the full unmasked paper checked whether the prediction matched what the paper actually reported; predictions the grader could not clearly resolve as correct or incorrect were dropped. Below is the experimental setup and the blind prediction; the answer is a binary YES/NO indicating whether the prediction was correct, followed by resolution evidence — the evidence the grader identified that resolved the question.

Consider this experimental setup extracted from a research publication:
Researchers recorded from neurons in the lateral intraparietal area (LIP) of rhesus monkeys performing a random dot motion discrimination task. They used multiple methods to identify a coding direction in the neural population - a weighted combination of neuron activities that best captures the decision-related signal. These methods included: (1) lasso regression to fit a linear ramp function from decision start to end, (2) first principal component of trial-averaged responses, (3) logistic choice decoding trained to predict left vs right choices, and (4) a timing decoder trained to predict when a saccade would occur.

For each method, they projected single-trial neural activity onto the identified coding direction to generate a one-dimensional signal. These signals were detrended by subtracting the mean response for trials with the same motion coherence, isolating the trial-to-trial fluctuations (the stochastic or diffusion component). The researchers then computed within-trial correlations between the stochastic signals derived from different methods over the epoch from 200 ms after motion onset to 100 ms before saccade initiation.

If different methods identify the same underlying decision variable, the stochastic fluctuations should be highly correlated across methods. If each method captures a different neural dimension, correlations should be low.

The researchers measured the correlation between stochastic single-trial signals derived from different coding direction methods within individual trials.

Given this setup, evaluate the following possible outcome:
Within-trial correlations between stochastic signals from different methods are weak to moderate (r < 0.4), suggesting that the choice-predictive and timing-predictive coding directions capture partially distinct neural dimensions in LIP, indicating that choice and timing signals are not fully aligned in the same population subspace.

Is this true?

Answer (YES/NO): NO